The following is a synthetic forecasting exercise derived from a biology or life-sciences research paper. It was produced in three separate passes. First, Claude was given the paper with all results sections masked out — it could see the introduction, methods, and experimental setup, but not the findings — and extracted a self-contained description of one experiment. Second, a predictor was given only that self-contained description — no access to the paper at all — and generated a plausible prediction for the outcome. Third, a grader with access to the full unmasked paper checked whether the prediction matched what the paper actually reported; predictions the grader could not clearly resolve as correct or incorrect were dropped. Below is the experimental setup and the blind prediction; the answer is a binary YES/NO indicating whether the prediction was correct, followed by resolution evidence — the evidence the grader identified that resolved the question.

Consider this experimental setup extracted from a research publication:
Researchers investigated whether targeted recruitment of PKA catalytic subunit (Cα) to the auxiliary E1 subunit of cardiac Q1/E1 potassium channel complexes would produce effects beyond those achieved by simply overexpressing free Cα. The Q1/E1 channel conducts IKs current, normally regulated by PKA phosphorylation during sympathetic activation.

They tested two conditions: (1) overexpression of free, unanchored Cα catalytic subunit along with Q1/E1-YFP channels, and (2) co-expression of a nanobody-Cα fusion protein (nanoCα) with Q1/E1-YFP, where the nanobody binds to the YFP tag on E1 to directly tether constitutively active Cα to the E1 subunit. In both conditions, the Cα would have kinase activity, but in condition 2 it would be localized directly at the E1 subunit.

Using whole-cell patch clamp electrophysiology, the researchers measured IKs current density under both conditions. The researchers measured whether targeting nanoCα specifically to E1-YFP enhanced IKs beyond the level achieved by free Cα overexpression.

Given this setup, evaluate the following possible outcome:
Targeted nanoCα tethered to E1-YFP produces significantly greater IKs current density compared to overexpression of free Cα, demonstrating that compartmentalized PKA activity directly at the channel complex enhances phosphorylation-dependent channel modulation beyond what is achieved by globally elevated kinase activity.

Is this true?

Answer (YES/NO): NO